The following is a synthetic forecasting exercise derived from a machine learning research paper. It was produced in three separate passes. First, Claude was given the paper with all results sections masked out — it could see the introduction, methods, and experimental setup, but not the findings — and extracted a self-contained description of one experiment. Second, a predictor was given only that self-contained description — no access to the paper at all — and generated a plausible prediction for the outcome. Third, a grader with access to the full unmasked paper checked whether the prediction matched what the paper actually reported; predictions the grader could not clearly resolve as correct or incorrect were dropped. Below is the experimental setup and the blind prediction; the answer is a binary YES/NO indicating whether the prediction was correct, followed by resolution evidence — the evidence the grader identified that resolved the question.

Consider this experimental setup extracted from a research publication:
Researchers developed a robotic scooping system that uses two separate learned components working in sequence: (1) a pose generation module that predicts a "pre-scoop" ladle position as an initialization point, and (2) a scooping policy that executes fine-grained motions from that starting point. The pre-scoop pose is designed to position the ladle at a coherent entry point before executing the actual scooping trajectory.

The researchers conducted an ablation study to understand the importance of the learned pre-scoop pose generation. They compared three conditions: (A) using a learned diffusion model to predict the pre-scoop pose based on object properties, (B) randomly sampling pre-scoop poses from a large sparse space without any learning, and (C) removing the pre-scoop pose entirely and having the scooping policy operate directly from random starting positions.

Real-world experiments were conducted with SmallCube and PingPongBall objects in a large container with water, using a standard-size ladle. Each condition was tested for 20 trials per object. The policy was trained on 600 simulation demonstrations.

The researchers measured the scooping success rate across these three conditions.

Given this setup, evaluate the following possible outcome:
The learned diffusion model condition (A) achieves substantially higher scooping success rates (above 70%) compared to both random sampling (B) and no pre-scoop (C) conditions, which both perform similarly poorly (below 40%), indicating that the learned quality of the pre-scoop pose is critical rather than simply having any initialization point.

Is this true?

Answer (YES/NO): NO